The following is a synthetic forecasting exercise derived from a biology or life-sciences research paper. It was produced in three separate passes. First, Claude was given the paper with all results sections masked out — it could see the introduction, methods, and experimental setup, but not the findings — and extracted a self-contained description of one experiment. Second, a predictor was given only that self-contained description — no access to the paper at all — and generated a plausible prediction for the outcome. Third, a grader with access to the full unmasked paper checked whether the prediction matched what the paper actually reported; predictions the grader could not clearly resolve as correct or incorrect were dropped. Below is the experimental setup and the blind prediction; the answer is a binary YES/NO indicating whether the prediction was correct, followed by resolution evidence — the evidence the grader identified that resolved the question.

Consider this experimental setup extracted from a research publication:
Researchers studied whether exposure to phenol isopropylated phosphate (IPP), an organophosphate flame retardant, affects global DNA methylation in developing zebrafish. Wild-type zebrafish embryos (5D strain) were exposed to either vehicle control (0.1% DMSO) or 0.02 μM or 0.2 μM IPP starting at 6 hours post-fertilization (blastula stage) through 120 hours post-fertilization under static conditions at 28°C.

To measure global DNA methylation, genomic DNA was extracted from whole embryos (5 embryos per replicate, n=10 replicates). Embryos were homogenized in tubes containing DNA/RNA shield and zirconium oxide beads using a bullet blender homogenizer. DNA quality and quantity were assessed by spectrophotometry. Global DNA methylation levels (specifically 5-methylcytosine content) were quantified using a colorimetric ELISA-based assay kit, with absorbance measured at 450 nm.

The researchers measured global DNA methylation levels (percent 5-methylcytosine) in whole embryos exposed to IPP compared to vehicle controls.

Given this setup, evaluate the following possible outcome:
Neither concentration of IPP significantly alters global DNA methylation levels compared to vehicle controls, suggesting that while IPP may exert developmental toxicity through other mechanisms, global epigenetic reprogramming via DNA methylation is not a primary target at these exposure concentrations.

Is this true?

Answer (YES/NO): NO